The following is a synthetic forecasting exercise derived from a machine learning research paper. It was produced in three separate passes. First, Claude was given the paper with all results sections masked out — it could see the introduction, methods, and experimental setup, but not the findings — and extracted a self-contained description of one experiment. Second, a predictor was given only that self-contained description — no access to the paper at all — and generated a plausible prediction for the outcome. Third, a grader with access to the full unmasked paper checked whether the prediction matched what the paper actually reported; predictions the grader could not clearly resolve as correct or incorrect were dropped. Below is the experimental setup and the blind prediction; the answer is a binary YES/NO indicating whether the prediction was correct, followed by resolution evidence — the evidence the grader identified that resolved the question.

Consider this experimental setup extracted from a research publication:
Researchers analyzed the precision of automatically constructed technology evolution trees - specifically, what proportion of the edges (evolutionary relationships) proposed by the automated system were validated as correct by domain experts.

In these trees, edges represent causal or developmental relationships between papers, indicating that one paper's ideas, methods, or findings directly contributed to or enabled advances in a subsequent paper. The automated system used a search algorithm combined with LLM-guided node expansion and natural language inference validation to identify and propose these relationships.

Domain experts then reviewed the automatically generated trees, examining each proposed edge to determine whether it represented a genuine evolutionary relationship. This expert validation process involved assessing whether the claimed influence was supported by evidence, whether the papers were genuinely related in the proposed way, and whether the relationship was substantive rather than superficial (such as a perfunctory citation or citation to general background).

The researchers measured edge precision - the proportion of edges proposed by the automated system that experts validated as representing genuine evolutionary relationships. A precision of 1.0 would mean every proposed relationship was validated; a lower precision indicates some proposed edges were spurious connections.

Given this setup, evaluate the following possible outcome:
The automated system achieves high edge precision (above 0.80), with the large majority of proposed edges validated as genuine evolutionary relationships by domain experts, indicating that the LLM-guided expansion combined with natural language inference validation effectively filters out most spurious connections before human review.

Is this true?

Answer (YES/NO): NO